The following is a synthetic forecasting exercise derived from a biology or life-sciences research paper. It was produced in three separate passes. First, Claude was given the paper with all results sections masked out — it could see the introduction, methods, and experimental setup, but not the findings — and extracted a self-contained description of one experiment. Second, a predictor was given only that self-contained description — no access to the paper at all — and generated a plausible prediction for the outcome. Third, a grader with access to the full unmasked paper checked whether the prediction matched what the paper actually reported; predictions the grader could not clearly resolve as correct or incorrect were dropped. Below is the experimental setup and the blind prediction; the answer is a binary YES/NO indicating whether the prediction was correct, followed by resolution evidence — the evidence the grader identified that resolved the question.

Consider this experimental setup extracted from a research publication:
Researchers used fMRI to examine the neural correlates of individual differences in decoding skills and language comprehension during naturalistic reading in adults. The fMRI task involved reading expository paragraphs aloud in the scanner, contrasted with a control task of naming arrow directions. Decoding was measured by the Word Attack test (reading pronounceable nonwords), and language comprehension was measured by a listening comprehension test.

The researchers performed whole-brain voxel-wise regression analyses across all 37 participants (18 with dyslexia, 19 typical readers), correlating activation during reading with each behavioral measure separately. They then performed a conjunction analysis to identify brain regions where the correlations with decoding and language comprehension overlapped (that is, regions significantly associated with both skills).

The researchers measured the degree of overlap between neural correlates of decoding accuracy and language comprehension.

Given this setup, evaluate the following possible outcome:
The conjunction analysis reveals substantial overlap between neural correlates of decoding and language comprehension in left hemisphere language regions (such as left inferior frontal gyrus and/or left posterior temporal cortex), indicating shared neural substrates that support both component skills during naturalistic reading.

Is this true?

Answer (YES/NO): NO